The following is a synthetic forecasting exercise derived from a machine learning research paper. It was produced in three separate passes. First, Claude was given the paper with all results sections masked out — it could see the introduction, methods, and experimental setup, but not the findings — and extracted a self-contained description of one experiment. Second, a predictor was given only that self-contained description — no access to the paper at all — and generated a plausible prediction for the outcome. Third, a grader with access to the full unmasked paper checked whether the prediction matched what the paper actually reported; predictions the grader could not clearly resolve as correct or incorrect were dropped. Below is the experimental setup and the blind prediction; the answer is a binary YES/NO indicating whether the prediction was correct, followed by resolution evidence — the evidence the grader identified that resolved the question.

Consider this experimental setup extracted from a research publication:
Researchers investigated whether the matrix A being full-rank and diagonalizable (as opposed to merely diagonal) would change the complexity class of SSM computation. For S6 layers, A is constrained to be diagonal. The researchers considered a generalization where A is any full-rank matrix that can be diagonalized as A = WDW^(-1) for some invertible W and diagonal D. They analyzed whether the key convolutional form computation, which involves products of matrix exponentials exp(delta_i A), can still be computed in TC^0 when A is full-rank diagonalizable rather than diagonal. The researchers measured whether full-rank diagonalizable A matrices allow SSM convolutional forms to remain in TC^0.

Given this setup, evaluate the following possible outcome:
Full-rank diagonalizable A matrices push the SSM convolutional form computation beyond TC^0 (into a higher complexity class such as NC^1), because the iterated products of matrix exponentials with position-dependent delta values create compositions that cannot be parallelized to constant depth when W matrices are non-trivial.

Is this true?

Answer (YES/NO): NO